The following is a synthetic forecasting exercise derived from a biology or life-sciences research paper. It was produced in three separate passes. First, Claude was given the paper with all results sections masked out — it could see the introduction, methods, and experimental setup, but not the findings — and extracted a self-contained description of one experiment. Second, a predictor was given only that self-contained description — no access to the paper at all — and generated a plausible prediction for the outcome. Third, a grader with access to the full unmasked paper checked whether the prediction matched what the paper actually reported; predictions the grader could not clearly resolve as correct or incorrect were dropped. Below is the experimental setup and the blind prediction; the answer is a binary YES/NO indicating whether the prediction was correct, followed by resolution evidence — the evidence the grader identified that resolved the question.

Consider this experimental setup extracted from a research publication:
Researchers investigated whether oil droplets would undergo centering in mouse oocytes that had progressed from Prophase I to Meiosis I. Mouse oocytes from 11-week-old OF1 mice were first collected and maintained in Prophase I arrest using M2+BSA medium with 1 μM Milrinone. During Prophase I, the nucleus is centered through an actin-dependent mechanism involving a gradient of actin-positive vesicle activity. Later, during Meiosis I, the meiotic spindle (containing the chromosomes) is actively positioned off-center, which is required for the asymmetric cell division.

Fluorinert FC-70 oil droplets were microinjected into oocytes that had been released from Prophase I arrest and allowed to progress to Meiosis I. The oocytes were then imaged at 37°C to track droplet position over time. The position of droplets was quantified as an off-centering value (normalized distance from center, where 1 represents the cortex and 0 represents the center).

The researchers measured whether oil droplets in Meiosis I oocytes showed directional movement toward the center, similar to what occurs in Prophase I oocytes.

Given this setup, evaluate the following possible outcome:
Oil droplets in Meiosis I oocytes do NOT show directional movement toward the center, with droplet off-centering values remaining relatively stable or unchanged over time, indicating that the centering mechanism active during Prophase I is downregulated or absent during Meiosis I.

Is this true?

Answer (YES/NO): NO